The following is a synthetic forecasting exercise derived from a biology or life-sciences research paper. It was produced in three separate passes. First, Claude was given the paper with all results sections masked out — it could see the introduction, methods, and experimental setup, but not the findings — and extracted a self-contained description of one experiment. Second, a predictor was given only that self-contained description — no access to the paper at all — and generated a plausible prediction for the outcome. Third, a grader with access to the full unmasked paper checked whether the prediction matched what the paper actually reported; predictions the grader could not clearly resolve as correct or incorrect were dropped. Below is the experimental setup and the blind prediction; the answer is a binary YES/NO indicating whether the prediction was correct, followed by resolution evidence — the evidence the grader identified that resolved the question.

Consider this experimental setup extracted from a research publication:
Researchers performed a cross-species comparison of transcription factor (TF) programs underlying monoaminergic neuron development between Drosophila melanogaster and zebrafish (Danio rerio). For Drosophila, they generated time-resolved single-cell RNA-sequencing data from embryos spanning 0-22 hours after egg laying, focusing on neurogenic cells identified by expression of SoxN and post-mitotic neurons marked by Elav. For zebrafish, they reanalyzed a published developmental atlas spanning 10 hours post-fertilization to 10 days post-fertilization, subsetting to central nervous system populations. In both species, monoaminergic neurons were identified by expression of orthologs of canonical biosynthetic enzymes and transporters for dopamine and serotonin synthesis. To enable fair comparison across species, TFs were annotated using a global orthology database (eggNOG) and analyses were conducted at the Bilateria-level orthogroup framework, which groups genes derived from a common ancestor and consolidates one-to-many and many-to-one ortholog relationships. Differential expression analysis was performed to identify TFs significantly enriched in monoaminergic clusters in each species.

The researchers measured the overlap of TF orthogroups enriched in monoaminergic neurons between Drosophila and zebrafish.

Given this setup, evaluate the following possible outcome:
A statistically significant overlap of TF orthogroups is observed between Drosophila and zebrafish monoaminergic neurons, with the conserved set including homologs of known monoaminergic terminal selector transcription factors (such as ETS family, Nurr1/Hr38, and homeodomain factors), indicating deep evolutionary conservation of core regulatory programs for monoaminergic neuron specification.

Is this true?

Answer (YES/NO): NO